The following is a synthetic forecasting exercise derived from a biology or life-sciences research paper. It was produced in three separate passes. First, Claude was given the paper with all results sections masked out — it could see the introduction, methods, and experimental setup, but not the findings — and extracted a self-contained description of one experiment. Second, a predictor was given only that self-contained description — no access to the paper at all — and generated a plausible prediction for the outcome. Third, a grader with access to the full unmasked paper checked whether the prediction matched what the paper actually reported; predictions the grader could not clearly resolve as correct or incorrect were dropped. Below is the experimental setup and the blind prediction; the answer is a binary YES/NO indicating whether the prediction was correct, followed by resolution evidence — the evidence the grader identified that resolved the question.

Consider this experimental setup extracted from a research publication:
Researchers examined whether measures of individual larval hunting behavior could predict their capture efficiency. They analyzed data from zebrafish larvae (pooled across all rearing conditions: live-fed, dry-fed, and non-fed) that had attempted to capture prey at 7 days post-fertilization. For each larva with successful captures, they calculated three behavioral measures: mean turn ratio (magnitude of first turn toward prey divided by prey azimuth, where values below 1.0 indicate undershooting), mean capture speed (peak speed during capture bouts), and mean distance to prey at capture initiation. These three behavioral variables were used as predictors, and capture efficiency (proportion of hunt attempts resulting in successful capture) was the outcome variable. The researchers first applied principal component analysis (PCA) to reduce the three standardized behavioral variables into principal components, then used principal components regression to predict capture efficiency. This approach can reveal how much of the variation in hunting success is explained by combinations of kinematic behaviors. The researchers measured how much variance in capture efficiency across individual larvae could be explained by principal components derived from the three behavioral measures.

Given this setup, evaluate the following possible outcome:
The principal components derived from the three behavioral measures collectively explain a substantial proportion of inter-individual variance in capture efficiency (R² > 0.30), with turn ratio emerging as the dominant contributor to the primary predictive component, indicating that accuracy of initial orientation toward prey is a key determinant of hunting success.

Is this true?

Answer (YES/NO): NO